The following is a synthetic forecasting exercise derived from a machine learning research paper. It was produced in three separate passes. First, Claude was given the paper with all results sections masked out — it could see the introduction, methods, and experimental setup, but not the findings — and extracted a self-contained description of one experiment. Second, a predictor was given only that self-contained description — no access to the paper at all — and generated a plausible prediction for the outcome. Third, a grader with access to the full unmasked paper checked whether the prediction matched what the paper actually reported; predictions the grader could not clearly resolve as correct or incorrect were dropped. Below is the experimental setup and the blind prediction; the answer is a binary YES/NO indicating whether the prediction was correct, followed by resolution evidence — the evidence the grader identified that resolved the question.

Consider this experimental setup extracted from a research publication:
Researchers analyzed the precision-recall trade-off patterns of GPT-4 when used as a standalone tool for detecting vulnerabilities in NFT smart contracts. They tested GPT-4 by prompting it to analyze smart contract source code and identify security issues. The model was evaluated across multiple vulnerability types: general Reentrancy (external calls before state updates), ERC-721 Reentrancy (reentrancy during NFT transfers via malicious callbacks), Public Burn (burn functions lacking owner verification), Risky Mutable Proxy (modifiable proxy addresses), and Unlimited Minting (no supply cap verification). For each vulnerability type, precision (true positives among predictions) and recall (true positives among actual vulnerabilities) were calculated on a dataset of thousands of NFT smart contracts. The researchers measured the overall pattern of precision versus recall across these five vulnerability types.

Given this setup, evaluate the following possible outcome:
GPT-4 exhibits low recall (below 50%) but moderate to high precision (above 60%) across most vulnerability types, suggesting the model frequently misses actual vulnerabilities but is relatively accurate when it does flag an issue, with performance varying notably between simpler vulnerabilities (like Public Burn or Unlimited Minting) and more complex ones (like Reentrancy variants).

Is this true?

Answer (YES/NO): NO